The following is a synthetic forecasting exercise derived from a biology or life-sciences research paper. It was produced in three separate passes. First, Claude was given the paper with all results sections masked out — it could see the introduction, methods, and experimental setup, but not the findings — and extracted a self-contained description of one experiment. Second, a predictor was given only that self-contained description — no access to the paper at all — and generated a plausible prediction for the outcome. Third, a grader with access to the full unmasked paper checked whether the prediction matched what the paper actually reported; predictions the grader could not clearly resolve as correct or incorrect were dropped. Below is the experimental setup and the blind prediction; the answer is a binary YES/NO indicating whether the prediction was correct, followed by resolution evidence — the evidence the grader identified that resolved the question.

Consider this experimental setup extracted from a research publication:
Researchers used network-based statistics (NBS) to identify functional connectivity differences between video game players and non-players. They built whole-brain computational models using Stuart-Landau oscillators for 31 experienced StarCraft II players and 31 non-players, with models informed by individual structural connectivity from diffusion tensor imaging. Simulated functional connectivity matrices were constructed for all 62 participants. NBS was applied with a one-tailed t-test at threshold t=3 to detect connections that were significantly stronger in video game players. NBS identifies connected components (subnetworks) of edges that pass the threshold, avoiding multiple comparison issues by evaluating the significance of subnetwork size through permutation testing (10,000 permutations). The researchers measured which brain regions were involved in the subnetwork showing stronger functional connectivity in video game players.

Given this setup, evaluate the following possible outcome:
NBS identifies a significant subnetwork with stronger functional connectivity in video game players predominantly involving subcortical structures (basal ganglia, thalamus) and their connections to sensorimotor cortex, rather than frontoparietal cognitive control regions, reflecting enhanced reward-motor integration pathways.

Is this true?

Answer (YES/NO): NO